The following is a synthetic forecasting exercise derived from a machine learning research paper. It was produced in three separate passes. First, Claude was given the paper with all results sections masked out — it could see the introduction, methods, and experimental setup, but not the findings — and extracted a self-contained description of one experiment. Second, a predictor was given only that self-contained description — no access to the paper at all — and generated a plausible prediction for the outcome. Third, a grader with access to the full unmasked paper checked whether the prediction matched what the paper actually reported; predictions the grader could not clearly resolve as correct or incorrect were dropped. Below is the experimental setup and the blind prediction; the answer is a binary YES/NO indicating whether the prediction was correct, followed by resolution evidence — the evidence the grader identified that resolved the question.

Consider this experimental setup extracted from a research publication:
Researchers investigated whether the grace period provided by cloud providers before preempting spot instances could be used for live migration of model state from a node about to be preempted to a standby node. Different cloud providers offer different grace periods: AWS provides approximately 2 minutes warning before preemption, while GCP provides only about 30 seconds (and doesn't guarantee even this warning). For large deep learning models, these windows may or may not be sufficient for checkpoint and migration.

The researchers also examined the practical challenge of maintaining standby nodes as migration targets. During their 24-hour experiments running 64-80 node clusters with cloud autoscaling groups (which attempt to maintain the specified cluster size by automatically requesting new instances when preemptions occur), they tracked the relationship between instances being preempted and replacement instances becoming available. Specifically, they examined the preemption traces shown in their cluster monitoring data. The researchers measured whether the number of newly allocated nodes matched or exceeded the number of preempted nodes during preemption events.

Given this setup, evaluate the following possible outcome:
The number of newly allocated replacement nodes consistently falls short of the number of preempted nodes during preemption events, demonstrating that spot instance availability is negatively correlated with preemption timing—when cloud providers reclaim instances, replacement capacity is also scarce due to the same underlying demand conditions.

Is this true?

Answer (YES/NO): NO